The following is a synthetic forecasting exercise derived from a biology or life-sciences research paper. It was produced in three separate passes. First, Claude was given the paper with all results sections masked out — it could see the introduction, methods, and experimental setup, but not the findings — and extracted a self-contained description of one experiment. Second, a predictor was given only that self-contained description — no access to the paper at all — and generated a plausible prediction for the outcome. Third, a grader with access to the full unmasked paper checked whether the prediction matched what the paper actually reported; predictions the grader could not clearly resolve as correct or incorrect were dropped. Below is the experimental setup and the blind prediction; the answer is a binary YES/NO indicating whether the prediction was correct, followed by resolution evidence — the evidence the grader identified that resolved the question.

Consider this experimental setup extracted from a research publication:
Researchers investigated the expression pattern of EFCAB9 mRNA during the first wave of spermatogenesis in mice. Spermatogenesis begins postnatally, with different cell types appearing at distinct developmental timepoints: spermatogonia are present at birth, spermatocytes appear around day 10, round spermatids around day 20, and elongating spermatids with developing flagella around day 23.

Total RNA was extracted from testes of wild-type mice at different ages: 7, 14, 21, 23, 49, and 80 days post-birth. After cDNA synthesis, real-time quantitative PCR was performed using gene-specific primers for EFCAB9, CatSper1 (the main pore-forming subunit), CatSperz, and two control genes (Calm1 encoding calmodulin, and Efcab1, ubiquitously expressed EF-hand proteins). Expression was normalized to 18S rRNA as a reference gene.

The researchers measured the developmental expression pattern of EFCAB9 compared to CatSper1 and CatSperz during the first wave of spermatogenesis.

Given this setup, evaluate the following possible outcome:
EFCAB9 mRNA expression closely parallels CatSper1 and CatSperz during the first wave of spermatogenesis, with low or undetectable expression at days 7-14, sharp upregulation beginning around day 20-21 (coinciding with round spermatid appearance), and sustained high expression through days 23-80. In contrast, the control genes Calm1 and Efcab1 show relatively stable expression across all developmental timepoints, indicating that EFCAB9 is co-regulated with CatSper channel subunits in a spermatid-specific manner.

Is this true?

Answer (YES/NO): NO